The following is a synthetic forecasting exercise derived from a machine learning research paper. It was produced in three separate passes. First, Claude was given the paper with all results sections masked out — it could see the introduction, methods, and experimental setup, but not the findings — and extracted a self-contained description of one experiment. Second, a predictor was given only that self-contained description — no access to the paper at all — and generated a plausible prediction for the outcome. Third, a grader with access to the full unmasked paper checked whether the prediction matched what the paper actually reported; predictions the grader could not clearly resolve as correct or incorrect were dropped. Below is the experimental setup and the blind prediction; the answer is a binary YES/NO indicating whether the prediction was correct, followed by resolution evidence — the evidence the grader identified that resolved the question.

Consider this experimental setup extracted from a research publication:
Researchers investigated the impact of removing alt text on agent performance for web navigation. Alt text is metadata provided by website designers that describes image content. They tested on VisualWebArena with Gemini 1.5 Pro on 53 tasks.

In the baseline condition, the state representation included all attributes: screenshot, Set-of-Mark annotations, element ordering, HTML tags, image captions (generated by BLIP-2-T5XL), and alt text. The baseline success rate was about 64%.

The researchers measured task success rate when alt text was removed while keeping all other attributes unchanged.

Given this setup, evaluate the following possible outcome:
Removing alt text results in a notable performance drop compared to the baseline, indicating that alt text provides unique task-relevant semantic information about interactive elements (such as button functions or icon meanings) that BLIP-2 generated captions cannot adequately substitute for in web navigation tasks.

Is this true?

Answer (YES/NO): NO